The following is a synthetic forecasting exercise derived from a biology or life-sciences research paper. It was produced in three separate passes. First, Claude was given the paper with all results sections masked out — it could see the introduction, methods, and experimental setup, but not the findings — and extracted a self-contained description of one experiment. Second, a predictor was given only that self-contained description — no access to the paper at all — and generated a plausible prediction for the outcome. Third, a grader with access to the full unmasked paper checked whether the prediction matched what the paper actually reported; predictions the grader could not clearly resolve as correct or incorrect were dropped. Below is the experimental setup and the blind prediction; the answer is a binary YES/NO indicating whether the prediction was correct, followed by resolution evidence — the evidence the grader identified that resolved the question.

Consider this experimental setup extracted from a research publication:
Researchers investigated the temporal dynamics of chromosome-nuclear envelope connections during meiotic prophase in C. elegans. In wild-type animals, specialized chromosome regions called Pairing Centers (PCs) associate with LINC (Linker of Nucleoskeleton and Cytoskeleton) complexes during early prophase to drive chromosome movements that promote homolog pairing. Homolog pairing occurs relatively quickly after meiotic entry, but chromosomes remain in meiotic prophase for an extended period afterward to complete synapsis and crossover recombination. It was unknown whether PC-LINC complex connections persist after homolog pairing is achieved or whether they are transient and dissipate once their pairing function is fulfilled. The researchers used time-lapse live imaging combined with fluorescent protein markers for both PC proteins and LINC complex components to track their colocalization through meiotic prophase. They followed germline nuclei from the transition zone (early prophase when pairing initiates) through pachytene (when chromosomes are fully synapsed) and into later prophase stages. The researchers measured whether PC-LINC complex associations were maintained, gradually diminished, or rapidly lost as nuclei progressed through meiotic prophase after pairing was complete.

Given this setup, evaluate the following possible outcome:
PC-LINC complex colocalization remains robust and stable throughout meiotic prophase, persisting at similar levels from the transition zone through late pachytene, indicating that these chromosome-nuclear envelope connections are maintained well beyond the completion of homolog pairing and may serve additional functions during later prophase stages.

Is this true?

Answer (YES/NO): NO